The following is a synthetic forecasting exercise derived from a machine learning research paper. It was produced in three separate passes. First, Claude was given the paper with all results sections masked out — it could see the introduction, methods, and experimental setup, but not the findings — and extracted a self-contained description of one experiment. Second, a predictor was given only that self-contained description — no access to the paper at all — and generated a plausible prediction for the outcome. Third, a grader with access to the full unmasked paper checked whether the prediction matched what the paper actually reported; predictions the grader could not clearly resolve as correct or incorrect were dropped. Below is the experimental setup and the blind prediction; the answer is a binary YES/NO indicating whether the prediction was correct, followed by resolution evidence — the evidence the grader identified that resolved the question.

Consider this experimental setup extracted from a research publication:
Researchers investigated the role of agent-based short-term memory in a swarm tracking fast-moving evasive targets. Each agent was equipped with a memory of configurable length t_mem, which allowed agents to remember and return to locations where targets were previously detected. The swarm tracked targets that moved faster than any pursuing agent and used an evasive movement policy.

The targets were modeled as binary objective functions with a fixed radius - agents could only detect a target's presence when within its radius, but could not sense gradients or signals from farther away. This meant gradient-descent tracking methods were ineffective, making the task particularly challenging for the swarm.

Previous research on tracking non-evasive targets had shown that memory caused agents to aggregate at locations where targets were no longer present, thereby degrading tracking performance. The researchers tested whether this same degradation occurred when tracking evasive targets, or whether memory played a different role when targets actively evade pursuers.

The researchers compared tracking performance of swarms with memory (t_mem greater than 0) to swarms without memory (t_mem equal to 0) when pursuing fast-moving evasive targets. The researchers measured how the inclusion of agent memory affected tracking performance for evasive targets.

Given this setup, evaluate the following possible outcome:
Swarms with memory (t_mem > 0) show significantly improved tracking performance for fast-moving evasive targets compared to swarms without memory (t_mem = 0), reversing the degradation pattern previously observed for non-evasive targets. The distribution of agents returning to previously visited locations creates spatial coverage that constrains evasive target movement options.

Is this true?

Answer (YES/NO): NO